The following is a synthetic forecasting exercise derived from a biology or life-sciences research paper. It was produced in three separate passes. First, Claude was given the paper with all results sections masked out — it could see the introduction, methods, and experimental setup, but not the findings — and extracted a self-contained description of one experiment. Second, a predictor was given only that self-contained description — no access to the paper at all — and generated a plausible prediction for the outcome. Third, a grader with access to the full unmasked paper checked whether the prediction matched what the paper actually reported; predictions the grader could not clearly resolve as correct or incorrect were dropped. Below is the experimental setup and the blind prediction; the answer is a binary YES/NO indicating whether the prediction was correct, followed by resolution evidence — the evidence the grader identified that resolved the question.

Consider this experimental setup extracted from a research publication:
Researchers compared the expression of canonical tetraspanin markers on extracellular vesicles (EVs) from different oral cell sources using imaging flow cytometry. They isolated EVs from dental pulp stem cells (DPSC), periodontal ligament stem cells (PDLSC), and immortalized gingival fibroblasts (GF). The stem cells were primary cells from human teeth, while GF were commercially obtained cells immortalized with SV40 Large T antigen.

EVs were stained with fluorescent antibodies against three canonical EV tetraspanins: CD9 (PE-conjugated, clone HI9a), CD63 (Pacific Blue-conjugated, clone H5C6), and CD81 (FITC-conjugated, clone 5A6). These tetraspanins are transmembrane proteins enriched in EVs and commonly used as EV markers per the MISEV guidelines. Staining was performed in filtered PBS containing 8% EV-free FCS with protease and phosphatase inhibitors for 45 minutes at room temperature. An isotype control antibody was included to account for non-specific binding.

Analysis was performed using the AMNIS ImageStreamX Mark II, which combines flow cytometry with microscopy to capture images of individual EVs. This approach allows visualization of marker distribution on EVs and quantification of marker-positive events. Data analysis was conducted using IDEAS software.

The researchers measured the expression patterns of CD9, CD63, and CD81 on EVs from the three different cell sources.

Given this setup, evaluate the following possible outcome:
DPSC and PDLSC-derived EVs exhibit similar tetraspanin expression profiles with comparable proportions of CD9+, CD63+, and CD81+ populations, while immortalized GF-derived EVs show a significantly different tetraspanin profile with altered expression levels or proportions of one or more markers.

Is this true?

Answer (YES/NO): NO